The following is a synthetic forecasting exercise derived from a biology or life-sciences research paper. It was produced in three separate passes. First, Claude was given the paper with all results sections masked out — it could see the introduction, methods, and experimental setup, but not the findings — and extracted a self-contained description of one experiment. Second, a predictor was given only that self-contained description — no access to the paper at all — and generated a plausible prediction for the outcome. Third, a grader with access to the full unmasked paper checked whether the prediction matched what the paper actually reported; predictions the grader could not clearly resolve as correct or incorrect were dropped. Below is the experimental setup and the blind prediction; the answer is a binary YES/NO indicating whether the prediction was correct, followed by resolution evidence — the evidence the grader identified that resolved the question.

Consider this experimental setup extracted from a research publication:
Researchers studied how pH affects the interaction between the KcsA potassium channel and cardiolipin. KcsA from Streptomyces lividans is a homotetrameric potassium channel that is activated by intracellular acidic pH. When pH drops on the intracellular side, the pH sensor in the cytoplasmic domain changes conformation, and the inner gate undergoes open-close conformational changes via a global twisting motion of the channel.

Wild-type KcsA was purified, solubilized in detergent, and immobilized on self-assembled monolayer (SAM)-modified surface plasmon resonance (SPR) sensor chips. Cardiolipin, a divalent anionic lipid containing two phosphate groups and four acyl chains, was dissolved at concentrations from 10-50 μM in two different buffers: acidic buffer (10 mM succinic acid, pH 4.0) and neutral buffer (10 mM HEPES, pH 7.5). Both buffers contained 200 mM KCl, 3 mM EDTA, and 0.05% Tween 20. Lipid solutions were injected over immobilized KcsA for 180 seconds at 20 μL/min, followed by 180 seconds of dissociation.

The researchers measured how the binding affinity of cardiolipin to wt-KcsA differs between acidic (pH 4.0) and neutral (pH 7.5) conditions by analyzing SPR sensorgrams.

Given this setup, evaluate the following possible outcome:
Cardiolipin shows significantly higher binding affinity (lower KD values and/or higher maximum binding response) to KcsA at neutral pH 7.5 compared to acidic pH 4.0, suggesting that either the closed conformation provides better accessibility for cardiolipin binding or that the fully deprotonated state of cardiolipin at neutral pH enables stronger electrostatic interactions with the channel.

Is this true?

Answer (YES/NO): NO